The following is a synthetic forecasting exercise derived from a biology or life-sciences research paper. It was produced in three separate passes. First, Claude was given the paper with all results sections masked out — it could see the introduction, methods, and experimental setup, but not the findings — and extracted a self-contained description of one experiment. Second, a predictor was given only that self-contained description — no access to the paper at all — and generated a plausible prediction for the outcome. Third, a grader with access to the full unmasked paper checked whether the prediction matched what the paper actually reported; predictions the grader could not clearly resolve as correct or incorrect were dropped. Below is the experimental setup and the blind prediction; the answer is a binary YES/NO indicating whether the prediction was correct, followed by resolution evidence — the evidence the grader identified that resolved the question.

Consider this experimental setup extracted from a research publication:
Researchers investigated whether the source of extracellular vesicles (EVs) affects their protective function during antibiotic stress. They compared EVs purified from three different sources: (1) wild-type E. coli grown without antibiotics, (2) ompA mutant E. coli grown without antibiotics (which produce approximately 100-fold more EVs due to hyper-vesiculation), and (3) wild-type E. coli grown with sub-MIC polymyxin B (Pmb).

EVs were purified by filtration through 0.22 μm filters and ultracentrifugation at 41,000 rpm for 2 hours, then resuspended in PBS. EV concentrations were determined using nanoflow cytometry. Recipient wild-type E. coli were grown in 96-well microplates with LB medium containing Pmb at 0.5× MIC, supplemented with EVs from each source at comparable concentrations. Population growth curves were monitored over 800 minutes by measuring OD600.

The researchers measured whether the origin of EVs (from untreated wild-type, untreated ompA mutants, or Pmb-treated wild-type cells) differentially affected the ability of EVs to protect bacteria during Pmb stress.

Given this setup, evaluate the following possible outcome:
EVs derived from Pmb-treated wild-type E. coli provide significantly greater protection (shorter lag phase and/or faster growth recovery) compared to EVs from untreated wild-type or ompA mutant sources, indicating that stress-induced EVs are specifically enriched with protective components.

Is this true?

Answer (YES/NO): NO